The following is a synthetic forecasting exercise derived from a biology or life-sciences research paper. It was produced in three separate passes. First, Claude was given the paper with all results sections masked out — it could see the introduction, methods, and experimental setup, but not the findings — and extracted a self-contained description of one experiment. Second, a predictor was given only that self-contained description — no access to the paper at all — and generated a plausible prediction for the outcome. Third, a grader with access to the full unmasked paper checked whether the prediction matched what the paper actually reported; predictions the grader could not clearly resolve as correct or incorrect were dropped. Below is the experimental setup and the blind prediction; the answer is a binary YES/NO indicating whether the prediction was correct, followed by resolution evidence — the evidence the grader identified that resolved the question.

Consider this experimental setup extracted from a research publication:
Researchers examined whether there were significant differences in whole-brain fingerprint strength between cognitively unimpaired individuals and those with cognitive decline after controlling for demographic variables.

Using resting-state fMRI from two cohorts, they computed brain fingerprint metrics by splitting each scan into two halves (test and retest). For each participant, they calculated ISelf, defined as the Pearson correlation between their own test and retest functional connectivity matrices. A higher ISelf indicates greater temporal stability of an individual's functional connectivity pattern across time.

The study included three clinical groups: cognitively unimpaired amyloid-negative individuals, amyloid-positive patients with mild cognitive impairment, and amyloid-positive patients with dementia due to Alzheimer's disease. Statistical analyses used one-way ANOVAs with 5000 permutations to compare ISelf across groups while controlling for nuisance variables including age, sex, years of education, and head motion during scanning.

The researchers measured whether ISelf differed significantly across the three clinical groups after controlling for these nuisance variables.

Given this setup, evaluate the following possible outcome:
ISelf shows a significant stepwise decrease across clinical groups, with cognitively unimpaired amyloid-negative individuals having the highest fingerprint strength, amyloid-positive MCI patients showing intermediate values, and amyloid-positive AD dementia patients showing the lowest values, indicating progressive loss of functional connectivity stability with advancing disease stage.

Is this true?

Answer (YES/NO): NO